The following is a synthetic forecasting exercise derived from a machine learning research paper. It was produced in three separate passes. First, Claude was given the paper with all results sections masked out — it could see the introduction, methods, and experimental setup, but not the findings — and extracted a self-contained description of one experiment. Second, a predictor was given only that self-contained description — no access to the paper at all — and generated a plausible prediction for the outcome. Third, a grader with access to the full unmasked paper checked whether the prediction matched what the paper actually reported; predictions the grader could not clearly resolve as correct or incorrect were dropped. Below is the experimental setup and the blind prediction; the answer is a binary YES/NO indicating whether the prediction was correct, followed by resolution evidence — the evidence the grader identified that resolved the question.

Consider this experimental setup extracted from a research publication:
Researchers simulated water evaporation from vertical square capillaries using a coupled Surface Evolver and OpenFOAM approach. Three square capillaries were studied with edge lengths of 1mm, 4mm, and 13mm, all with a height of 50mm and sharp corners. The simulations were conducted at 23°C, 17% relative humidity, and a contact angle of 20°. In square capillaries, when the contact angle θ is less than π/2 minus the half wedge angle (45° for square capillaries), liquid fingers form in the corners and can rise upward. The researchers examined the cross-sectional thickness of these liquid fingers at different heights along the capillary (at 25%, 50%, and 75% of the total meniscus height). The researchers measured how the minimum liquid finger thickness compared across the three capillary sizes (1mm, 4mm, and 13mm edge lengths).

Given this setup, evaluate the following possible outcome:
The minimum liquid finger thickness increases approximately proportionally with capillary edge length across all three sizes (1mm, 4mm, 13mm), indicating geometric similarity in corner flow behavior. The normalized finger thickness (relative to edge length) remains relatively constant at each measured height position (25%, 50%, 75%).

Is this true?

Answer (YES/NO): NO